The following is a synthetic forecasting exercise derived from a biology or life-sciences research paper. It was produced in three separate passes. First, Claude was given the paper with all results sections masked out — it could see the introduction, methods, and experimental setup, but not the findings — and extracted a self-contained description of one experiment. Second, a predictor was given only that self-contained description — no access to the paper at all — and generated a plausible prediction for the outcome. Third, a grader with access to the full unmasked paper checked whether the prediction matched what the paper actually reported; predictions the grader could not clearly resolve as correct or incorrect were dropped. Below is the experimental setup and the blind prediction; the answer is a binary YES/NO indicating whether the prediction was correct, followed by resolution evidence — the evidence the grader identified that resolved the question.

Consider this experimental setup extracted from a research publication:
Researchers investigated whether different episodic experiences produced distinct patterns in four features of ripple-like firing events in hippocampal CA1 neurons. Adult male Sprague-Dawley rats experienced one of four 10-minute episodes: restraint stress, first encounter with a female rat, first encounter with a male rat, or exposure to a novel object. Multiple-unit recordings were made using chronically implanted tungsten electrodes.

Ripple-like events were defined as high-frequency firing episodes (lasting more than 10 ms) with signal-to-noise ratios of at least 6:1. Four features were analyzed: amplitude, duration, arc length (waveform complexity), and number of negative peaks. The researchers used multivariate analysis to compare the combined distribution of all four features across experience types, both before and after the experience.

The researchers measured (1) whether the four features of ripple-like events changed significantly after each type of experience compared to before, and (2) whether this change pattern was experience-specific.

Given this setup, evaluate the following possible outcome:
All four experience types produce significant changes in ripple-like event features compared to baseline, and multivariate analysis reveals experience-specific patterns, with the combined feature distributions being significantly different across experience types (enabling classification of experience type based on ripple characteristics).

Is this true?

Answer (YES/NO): YES